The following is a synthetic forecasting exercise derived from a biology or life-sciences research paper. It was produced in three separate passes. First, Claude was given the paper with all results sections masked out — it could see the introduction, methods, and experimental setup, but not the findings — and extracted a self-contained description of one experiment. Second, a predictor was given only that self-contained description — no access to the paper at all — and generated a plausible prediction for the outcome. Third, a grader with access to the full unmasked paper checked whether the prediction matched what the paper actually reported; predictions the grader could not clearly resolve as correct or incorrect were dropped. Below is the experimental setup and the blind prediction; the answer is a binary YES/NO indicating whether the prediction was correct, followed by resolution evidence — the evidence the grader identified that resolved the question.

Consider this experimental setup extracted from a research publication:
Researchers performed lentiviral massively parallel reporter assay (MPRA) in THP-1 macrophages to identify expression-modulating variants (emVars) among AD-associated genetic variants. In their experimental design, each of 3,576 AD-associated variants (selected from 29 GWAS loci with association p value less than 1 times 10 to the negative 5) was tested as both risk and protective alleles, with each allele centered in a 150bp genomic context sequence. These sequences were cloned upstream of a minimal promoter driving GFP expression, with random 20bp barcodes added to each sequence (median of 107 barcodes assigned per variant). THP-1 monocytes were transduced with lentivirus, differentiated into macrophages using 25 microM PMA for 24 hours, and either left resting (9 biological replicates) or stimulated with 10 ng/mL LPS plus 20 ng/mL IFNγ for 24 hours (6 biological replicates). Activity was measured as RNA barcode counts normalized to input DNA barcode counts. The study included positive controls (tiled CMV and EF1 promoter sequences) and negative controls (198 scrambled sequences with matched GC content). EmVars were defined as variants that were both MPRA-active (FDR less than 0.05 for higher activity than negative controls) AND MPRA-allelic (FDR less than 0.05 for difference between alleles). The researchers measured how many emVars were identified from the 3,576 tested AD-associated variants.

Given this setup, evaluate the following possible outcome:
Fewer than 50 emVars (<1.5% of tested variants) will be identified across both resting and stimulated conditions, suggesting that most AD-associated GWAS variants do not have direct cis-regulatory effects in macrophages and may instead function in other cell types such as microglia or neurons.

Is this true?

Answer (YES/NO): YES